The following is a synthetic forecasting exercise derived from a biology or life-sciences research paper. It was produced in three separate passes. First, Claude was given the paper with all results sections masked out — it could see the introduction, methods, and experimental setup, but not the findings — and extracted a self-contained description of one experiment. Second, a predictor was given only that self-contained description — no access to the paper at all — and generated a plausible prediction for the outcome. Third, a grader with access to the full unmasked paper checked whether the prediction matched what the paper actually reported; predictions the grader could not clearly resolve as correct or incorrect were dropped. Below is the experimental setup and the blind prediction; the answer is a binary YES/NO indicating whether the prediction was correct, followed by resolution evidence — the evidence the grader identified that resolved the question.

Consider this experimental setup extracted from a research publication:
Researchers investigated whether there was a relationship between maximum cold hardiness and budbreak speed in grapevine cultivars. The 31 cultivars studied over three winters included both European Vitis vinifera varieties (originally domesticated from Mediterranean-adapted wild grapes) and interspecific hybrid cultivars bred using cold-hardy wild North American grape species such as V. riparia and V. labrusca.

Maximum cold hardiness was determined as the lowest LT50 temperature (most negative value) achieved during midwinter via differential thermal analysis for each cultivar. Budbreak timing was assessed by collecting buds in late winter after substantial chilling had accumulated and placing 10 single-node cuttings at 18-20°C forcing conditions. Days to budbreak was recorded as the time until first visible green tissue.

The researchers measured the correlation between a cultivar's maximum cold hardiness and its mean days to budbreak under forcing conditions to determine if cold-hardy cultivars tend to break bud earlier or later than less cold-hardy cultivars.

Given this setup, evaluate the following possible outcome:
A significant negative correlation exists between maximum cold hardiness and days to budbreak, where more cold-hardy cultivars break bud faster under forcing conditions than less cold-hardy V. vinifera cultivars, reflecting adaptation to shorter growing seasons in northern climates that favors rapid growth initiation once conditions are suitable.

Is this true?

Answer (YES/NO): YES